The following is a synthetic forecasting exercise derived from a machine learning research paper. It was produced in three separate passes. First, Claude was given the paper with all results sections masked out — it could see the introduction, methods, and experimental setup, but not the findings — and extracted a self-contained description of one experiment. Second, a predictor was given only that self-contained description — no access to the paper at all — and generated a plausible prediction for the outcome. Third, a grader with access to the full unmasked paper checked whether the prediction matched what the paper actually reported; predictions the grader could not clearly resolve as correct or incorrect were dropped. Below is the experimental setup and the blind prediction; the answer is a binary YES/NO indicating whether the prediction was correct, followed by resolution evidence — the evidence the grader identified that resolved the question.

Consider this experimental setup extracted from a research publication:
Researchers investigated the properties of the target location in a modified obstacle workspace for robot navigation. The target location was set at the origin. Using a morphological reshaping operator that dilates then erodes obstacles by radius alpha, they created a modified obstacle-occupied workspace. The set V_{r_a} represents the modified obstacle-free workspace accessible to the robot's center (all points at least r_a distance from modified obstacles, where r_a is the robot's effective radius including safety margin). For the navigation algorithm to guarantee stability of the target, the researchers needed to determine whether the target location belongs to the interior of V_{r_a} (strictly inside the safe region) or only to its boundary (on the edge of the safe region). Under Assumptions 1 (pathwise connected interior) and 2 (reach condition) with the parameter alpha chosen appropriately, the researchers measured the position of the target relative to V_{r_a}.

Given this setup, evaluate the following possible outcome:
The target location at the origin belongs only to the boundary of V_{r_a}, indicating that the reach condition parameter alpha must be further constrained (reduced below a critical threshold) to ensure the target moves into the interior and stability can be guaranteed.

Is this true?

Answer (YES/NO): NO